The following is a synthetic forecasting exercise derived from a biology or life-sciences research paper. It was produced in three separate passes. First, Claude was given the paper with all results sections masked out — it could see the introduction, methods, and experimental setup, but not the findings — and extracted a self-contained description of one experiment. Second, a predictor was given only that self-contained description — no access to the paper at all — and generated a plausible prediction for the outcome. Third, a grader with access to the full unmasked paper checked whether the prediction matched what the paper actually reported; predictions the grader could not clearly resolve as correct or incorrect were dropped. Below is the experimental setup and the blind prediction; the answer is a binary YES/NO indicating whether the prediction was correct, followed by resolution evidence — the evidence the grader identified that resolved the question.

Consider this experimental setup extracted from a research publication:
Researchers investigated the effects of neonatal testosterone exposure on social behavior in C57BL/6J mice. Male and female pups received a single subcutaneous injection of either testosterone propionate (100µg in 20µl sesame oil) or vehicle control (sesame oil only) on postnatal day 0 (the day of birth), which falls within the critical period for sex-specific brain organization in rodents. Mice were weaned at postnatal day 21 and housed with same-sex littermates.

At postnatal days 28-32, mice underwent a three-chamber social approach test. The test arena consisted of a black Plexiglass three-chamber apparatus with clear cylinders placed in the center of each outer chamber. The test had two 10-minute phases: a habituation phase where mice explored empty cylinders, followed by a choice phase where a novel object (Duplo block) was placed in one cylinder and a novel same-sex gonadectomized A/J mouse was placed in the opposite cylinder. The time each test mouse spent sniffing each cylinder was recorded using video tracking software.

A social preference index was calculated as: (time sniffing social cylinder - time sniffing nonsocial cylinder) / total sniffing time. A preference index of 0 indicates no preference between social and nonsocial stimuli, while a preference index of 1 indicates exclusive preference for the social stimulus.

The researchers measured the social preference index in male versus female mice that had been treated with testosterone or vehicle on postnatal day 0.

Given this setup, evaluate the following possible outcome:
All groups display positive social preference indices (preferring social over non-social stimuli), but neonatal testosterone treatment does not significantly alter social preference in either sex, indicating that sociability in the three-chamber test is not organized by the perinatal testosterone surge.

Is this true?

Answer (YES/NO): NO